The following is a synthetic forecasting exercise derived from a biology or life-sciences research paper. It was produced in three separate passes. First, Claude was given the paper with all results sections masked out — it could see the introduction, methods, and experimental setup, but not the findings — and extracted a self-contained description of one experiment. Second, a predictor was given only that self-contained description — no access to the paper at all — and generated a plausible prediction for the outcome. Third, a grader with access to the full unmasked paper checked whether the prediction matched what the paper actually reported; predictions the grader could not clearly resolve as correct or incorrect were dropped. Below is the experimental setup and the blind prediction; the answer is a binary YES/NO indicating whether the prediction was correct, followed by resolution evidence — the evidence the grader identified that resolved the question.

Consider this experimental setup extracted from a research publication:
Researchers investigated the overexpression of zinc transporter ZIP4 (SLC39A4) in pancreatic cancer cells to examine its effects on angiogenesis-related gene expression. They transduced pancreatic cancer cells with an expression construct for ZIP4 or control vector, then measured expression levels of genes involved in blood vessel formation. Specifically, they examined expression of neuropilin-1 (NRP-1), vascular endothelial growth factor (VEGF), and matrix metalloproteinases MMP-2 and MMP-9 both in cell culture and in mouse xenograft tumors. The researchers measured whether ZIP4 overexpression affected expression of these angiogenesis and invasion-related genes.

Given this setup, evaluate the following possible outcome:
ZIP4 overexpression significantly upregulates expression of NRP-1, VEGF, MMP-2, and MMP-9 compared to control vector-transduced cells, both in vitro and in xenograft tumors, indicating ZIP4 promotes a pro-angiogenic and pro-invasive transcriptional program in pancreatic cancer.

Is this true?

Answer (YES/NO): YES